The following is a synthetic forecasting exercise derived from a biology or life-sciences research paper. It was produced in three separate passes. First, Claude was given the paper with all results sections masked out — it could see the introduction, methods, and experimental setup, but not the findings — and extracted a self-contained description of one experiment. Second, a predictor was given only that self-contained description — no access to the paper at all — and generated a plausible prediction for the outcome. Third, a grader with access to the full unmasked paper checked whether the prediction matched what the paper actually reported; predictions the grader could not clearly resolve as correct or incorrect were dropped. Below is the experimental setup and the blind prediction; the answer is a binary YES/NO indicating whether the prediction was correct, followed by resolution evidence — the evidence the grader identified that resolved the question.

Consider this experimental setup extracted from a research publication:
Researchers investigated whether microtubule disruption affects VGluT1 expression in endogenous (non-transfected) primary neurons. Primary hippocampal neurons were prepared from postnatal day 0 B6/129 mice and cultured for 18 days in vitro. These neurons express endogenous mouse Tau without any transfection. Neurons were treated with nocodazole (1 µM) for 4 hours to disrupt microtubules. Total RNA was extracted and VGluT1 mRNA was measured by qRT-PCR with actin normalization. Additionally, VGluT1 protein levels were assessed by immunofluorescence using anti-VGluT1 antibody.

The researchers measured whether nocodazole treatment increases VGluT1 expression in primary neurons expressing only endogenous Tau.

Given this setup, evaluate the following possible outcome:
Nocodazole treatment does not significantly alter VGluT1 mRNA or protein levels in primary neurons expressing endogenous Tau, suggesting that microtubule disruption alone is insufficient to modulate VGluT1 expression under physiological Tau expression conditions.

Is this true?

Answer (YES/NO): NO